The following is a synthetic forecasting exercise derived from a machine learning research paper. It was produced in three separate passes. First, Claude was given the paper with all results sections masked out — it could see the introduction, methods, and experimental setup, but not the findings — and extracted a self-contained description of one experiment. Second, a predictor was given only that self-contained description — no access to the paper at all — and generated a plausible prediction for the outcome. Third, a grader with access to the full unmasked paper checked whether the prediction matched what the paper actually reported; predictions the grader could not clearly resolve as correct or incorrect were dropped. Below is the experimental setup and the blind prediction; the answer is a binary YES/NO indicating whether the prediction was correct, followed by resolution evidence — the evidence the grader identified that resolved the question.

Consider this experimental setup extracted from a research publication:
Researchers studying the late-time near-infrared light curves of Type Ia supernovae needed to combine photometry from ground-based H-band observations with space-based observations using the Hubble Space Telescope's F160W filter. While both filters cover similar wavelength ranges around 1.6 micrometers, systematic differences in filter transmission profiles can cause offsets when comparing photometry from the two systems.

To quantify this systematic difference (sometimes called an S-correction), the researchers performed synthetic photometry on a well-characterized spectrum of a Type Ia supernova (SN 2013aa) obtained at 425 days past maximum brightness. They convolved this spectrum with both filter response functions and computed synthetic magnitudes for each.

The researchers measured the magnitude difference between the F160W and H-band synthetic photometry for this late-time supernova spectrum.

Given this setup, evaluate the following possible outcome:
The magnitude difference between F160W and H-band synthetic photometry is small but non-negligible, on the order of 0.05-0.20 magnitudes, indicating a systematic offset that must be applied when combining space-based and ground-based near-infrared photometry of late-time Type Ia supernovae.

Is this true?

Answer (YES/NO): NO